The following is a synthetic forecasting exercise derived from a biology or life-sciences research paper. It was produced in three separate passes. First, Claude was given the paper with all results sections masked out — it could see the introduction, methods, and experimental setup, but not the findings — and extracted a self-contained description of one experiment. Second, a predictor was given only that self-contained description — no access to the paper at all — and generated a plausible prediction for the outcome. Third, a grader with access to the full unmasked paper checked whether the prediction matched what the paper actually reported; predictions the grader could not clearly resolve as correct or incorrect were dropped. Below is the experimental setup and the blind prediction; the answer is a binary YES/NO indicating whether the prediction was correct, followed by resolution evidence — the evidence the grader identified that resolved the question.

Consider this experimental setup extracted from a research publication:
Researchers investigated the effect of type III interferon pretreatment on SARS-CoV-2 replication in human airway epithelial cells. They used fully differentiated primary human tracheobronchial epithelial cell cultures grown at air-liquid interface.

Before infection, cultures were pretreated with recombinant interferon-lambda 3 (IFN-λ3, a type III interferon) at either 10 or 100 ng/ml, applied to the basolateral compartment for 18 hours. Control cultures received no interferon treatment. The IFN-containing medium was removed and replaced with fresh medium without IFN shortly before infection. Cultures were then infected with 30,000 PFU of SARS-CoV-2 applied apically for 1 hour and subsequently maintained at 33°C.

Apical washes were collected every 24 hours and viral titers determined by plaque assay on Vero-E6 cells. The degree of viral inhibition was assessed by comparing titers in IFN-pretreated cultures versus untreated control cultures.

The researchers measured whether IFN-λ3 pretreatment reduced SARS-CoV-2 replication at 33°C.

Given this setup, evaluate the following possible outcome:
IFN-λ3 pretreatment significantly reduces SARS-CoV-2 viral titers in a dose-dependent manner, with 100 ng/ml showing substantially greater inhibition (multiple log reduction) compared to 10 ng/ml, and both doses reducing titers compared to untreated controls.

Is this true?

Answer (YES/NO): NO